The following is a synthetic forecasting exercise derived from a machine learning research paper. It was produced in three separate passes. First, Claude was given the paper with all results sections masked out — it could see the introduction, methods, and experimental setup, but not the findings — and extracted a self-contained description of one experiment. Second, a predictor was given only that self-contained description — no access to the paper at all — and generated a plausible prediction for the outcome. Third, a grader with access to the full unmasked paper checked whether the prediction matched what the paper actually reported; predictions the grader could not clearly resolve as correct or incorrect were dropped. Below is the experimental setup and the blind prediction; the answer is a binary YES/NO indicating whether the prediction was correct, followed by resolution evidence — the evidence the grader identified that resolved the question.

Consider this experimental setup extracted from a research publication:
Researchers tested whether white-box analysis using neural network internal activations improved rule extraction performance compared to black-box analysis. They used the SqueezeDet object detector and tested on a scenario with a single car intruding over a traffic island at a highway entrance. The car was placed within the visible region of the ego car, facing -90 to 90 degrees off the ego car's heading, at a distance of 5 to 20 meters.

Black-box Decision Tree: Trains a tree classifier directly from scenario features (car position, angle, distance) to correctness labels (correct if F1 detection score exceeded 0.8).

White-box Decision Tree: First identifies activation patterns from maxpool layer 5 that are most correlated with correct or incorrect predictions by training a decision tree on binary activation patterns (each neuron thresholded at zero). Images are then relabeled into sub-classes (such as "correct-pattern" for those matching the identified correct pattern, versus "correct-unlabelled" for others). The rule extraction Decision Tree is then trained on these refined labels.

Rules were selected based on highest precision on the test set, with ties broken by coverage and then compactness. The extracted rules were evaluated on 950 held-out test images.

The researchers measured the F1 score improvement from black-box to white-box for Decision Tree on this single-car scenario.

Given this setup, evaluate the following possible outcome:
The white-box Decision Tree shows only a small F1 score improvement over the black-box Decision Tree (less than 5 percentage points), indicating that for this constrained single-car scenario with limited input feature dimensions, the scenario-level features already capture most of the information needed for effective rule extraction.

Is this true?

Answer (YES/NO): YES